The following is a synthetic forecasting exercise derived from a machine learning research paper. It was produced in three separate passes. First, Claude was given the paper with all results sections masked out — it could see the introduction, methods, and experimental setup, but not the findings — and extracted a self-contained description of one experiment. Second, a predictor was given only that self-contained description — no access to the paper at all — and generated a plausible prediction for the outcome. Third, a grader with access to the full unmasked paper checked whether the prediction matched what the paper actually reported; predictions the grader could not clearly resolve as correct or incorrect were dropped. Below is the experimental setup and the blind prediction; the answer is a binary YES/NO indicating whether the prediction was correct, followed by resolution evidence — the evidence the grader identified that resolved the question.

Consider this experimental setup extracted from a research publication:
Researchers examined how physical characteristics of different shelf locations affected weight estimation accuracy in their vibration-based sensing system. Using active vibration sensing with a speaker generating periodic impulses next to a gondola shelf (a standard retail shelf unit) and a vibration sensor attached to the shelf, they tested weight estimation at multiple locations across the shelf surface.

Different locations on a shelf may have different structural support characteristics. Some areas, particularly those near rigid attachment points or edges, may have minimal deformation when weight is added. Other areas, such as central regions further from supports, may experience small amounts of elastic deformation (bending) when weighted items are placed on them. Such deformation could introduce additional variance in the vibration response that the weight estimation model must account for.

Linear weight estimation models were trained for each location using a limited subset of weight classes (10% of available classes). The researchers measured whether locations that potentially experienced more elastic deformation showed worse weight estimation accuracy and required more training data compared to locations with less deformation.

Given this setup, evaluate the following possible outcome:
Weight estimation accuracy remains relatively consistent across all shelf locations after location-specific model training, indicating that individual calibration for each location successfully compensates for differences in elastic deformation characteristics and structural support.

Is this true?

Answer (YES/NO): NO